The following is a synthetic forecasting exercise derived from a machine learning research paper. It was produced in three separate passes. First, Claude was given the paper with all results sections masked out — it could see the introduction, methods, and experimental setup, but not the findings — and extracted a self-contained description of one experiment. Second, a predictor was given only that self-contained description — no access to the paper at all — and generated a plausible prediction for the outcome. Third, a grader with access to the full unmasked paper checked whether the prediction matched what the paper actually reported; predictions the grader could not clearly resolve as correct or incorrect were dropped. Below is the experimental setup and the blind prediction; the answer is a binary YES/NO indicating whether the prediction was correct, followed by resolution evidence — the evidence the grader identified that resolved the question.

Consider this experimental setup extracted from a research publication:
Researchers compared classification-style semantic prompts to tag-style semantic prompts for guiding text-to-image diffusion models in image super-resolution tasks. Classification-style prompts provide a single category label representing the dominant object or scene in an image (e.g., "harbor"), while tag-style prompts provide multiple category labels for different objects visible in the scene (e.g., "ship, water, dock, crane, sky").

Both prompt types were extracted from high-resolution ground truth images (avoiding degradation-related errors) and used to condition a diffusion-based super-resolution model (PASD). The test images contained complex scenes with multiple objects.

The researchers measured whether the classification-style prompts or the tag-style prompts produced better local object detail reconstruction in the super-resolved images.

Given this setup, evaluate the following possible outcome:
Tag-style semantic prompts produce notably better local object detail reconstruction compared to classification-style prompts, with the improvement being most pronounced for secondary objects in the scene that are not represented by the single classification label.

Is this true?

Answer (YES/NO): YES